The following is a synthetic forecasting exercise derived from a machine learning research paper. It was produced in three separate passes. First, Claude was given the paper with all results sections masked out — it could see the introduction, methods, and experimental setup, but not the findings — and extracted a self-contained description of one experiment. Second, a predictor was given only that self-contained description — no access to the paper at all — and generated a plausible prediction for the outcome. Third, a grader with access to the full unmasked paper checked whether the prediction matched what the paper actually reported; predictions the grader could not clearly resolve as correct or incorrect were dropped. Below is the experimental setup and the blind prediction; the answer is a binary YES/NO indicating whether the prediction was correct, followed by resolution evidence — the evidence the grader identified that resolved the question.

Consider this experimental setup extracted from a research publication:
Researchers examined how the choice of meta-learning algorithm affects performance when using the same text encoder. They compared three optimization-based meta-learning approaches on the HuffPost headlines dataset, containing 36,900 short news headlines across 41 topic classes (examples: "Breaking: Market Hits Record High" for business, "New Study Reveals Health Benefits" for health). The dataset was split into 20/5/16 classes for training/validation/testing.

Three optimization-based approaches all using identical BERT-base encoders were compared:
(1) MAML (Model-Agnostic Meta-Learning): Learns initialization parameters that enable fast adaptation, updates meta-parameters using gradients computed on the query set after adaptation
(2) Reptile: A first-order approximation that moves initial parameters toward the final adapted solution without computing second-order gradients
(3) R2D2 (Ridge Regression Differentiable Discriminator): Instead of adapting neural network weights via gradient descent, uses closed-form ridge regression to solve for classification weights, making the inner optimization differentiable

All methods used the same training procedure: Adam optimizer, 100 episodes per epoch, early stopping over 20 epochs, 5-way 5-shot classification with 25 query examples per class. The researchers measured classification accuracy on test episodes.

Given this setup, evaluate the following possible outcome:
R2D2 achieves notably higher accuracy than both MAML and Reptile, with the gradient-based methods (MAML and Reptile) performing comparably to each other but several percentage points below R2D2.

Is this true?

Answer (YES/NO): YES